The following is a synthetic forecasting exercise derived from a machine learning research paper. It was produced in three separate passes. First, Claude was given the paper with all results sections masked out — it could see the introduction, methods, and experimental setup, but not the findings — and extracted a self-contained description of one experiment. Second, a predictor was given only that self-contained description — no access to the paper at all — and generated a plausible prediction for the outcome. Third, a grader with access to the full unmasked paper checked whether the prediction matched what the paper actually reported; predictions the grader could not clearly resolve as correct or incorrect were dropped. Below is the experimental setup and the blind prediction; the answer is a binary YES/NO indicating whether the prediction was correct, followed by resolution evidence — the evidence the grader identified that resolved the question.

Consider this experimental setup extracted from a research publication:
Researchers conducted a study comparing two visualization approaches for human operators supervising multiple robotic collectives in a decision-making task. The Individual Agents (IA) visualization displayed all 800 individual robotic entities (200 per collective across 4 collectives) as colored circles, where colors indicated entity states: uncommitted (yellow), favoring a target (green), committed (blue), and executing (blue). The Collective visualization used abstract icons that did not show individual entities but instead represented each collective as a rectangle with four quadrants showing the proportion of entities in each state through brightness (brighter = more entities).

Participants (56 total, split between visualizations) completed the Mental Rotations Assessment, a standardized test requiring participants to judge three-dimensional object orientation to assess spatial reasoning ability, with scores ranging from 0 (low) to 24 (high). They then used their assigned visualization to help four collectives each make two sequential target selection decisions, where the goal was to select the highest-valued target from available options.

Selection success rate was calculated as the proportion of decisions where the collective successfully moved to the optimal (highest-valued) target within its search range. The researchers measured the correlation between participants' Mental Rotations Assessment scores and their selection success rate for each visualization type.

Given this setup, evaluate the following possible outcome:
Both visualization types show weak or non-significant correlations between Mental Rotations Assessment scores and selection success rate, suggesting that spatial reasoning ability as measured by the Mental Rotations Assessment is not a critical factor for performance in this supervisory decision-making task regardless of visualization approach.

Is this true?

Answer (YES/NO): YES